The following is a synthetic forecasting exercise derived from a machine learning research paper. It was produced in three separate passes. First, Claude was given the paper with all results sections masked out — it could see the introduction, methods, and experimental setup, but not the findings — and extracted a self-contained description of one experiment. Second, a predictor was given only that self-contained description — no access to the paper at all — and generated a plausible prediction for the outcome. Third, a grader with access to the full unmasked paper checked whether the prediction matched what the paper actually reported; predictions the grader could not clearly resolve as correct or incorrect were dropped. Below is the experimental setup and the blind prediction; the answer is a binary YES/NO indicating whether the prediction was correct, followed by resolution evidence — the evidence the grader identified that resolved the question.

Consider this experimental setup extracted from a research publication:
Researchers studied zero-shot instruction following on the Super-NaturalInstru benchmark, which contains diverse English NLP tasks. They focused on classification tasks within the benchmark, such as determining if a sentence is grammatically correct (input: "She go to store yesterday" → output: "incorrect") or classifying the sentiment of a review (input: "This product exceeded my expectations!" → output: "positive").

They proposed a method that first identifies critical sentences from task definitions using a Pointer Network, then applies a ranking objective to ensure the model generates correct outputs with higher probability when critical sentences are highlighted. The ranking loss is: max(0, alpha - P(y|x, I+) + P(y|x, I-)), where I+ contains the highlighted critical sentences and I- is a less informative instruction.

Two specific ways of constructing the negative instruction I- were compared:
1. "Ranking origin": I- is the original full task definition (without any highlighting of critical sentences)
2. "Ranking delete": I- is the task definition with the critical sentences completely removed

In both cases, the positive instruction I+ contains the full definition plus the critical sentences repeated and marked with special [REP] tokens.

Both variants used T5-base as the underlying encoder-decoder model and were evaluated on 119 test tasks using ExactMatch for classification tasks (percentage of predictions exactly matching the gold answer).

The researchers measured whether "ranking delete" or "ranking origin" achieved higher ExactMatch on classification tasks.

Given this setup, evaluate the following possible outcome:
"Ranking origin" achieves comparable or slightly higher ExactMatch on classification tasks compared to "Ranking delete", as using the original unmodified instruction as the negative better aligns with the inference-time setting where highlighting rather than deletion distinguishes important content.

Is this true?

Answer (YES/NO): YES